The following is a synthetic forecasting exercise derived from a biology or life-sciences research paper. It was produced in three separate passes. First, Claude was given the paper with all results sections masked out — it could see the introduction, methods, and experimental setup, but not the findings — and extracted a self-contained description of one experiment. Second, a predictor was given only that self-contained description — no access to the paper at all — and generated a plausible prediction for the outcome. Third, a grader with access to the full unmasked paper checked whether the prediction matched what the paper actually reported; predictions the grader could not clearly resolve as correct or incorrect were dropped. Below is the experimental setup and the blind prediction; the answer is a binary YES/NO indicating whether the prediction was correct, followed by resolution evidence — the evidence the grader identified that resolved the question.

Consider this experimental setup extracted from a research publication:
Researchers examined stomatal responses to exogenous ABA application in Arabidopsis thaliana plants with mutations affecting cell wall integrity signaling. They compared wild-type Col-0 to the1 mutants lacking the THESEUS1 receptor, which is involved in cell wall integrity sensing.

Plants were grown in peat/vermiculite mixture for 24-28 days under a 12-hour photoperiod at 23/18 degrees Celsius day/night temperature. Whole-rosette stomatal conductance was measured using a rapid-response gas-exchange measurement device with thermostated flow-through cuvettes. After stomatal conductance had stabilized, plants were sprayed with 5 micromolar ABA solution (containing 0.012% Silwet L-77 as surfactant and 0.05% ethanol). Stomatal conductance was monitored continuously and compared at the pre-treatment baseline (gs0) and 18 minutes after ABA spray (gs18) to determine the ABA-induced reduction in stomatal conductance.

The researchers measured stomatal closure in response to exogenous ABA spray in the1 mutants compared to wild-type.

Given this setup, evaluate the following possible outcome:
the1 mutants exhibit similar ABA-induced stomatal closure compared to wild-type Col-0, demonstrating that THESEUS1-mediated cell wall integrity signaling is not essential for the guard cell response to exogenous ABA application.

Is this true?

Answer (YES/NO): NO